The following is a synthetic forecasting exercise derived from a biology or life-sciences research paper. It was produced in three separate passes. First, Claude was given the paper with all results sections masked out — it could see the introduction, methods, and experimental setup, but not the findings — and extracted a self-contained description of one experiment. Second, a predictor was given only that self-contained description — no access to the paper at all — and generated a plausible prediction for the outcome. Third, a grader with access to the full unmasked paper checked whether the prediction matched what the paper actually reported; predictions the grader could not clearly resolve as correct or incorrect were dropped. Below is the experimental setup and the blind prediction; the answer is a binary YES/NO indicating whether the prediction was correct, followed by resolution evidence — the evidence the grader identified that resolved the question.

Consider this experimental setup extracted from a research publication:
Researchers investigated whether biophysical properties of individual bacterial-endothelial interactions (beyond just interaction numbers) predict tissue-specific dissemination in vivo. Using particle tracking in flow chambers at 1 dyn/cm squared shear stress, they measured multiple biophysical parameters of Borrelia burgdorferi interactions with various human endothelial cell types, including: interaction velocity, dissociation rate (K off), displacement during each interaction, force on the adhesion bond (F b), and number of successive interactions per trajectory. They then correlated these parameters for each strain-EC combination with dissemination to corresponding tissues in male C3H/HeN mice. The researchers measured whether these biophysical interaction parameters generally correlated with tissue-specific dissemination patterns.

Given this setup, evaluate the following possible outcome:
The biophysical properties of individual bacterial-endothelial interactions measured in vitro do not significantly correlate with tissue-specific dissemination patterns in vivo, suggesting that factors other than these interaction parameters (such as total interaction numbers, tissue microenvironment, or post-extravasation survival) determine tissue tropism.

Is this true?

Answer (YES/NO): YES